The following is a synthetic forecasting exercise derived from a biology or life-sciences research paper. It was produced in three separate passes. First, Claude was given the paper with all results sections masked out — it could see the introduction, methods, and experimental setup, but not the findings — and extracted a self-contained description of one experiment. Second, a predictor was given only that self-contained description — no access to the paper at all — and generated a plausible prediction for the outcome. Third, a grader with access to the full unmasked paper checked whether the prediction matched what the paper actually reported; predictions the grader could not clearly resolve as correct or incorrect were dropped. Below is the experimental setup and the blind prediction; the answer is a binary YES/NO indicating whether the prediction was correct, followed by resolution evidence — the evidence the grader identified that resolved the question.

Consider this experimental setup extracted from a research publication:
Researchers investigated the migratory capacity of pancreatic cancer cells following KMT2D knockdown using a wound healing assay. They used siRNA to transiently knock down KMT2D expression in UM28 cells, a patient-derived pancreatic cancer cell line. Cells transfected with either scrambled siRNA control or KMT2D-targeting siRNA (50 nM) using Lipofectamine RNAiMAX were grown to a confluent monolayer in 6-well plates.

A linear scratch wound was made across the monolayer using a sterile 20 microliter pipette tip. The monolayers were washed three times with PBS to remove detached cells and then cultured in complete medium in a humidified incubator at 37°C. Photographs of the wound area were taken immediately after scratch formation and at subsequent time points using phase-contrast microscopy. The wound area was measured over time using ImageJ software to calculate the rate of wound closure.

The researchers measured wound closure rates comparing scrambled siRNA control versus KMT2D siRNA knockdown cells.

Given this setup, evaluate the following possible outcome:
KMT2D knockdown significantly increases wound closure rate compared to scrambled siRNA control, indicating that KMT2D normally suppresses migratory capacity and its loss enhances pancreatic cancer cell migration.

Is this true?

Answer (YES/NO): YES